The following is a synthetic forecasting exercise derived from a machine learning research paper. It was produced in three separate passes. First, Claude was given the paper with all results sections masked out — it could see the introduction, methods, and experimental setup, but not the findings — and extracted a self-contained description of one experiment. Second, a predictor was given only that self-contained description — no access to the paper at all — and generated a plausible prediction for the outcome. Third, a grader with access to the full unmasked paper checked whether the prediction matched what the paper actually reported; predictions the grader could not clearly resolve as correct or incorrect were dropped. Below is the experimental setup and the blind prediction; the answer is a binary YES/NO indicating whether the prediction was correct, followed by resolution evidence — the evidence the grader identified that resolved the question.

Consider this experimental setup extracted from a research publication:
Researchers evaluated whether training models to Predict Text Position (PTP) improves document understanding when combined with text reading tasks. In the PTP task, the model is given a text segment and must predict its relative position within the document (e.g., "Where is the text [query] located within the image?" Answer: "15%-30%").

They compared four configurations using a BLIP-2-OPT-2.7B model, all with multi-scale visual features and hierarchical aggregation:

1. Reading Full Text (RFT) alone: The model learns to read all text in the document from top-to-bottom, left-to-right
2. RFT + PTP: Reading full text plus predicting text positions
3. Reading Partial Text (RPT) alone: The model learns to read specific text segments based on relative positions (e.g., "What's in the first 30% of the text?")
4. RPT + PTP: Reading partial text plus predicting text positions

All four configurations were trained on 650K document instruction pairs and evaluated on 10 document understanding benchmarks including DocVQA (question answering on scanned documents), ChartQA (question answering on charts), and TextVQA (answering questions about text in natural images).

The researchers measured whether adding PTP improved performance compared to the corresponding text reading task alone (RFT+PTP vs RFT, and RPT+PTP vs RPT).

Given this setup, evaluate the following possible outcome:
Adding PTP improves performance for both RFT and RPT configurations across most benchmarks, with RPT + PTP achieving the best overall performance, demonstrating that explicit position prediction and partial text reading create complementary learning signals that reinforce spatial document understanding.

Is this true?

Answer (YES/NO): YES